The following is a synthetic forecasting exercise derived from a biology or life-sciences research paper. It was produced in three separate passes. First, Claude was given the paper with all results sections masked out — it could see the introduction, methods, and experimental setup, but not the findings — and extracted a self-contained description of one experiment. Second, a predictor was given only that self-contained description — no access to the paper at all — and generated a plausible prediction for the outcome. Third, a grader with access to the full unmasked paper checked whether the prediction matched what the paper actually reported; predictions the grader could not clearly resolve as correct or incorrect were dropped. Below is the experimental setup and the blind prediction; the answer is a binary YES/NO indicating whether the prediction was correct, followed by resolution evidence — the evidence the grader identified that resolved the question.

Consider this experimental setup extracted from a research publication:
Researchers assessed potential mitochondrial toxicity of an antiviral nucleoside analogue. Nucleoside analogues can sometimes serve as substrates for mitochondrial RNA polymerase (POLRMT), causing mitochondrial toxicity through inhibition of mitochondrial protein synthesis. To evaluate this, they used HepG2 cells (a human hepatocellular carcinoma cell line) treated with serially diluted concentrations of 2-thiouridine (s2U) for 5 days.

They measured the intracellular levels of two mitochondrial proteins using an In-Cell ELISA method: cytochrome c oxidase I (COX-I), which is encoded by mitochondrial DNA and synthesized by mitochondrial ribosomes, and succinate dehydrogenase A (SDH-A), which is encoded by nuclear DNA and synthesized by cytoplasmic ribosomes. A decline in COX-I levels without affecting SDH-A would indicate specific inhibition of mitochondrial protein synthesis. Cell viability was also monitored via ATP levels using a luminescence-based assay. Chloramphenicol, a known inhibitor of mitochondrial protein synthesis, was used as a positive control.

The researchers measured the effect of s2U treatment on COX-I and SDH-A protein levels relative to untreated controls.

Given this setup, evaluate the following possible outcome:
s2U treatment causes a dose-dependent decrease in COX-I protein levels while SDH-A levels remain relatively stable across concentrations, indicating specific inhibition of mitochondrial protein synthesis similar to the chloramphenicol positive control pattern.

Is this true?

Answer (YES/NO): NO